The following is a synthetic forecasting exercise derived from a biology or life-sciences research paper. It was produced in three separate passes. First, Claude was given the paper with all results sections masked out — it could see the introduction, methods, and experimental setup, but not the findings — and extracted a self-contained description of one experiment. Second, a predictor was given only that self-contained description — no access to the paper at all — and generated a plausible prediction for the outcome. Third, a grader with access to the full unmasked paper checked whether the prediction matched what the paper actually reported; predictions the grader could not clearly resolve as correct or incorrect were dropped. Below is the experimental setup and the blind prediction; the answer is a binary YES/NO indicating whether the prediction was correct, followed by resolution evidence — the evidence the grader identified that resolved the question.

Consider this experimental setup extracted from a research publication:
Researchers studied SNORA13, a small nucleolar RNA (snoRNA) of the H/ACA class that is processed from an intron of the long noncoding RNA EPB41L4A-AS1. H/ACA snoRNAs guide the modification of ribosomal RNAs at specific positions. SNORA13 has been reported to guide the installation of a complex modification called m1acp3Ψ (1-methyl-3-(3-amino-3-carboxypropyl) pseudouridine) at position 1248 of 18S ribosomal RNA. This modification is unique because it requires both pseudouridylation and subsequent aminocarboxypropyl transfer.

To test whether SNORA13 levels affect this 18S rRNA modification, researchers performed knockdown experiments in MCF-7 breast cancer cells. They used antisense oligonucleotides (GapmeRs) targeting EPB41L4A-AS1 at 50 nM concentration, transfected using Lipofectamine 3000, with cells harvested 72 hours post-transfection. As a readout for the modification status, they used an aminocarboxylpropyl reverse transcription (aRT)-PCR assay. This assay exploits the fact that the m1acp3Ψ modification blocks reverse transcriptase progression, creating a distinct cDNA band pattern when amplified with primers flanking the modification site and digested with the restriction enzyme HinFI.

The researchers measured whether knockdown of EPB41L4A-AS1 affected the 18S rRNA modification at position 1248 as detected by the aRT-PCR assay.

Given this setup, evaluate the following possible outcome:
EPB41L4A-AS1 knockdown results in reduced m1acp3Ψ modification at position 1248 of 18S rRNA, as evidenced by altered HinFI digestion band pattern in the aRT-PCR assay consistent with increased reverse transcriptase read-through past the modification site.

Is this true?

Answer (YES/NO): NO